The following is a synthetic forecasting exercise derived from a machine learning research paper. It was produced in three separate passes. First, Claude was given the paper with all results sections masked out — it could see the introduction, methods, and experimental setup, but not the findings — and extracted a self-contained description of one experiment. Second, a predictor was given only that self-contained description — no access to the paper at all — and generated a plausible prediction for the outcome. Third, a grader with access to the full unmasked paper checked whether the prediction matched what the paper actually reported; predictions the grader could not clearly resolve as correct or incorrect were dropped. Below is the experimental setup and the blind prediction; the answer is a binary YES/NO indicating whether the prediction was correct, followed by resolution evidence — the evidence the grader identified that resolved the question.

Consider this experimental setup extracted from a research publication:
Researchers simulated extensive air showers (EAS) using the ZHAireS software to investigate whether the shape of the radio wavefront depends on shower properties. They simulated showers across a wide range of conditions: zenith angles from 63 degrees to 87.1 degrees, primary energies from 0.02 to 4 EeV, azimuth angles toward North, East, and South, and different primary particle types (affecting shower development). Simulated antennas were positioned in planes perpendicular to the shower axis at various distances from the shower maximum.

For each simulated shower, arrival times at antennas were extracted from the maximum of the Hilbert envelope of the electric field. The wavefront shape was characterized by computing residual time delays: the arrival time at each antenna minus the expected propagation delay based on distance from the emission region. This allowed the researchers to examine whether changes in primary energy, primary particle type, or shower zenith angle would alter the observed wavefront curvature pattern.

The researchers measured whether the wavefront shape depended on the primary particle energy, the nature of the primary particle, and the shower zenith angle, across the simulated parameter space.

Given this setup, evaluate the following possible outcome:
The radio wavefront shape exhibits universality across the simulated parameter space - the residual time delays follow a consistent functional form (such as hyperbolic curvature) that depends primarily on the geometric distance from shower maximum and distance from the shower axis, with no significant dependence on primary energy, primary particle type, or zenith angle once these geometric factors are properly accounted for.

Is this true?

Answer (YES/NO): YES